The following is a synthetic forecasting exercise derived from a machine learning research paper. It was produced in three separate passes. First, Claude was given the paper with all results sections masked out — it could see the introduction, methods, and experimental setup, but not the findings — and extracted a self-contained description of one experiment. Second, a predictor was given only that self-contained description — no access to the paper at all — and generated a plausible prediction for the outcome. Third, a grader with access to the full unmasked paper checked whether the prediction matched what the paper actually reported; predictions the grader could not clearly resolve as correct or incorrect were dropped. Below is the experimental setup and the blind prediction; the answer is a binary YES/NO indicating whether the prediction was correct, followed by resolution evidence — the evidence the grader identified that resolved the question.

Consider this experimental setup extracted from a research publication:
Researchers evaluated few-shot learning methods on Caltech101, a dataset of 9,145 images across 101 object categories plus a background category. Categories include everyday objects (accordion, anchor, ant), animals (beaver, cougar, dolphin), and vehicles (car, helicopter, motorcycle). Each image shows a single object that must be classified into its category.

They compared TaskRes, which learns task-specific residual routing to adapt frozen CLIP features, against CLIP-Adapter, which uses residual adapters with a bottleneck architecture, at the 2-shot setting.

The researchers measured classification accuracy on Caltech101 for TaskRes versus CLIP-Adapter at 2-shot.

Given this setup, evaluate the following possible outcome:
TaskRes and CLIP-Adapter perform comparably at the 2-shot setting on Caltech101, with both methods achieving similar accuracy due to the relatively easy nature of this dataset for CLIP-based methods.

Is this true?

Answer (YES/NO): YES